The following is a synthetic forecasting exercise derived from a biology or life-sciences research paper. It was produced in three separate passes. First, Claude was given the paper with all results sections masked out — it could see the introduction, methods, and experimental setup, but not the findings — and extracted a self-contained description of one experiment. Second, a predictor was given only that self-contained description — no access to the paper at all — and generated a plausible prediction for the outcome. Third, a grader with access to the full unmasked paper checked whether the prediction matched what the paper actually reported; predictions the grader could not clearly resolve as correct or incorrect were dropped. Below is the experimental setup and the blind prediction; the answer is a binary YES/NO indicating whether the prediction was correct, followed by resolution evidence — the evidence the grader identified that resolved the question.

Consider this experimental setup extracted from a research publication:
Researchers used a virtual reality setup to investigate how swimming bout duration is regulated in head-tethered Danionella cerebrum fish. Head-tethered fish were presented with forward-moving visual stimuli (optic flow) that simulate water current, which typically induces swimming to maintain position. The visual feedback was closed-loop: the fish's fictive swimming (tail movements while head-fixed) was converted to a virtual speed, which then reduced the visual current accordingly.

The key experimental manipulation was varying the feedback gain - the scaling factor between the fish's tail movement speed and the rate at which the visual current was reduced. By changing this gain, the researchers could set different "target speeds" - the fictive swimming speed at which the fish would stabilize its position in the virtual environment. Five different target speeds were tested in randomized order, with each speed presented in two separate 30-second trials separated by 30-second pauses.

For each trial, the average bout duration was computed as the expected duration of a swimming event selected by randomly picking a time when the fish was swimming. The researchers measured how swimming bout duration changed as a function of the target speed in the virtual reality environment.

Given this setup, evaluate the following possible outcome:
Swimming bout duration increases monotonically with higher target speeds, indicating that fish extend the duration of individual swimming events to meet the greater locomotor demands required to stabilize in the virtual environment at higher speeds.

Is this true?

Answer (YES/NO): YES